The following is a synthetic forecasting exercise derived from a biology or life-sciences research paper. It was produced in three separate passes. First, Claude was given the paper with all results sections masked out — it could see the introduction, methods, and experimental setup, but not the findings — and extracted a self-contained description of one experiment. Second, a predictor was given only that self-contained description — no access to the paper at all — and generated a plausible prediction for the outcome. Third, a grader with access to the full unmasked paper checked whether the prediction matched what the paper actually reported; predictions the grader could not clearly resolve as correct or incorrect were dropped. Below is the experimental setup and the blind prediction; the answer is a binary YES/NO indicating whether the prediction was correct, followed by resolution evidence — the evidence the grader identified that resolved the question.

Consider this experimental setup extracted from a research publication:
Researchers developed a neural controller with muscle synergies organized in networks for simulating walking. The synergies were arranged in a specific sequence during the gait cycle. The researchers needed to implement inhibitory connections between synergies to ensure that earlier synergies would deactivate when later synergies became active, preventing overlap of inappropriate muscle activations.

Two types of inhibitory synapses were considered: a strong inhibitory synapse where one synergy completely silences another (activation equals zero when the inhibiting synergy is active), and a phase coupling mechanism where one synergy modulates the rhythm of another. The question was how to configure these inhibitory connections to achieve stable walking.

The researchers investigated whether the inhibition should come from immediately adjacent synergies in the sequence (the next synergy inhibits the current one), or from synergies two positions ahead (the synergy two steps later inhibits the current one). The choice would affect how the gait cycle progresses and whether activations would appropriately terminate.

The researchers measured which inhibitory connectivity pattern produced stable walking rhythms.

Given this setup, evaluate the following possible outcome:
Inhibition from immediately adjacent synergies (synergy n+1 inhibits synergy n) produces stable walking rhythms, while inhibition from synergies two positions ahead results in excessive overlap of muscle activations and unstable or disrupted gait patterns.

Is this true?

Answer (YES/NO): NO